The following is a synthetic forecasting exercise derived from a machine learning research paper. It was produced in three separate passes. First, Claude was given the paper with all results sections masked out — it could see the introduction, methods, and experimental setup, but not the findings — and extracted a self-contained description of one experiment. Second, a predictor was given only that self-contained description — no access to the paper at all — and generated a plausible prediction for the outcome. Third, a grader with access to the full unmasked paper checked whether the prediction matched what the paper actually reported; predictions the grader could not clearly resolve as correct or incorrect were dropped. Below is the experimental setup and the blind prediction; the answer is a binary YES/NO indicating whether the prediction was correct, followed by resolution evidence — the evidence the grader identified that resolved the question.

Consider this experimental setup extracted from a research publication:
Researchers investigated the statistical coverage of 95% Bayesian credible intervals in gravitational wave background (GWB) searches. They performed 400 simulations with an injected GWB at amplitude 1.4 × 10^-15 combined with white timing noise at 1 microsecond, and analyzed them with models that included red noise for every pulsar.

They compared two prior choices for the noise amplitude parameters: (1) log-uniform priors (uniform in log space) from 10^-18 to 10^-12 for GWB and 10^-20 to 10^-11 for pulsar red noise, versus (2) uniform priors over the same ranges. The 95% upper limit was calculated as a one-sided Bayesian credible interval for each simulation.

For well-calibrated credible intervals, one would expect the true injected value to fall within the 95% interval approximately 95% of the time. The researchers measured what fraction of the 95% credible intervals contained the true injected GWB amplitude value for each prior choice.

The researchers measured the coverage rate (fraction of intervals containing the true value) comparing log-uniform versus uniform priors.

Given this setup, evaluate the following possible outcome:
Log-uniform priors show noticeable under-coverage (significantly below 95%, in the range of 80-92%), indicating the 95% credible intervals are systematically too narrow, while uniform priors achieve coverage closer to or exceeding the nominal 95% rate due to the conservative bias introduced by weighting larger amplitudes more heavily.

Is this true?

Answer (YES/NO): NO